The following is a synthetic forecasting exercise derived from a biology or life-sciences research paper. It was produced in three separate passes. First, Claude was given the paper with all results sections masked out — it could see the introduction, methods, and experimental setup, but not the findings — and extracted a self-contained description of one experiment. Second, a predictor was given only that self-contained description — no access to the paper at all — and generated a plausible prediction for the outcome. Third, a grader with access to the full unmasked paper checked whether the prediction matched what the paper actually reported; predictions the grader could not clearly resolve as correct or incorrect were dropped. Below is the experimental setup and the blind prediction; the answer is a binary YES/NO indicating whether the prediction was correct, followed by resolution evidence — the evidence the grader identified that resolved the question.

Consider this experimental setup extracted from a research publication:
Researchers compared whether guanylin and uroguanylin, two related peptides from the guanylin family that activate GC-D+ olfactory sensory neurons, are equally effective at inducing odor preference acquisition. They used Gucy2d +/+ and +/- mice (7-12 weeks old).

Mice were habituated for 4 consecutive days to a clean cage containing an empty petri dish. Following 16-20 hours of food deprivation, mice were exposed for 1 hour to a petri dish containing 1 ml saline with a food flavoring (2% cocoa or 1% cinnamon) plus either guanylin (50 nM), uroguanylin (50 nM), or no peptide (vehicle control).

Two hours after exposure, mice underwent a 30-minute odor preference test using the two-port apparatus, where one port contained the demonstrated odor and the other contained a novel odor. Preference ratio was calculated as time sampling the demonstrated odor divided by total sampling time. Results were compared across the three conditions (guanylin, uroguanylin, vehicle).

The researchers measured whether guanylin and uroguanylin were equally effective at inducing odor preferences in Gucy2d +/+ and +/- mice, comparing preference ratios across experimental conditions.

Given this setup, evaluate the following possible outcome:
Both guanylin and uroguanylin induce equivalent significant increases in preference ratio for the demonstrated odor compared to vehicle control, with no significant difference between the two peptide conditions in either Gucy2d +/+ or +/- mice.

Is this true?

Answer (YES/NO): NO